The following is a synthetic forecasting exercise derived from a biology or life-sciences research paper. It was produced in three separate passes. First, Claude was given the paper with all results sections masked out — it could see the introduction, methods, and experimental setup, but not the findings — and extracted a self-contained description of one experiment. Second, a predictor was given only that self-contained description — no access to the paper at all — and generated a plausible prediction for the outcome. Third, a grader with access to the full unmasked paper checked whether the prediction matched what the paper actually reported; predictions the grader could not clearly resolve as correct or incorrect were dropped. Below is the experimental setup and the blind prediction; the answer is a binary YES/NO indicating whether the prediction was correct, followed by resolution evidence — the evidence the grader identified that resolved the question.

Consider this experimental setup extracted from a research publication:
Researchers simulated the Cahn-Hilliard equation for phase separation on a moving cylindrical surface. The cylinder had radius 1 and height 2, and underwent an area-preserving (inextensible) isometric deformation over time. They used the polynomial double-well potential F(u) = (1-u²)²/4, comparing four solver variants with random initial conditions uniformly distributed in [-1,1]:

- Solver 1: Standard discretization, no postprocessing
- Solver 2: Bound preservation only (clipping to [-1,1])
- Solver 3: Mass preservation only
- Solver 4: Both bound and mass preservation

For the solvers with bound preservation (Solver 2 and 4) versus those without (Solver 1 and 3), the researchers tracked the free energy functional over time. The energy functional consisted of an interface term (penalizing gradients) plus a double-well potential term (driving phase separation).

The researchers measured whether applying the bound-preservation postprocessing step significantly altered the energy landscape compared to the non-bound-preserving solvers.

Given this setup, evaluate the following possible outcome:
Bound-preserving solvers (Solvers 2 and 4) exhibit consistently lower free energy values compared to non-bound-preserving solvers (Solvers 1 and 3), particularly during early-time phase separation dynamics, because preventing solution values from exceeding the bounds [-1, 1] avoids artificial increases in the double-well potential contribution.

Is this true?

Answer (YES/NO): NO